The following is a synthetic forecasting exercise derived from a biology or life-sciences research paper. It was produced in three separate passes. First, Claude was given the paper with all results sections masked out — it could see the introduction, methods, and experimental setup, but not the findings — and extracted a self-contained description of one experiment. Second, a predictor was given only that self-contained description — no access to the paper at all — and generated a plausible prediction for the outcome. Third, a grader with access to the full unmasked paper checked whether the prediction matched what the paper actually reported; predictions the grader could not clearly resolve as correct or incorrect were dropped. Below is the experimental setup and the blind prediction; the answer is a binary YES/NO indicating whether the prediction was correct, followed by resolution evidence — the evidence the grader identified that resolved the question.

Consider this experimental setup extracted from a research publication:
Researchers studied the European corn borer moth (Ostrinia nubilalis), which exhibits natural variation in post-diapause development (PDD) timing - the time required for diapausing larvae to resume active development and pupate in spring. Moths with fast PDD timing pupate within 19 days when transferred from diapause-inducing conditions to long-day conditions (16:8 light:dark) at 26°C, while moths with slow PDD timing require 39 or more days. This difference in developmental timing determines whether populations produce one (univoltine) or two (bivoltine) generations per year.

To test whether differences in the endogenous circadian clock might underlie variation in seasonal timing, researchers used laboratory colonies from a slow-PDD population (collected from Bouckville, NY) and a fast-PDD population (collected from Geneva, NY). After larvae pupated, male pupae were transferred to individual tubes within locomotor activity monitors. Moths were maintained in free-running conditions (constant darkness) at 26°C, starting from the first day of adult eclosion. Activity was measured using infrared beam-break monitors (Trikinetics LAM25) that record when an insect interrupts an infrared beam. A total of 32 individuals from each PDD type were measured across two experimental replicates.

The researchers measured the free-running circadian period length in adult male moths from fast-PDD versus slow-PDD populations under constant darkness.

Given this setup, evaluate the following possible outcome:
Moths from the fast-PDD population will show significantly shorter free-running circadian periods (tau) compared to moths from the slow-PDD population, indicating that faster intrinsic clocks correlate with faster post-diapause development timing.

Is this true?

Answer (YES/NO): NO